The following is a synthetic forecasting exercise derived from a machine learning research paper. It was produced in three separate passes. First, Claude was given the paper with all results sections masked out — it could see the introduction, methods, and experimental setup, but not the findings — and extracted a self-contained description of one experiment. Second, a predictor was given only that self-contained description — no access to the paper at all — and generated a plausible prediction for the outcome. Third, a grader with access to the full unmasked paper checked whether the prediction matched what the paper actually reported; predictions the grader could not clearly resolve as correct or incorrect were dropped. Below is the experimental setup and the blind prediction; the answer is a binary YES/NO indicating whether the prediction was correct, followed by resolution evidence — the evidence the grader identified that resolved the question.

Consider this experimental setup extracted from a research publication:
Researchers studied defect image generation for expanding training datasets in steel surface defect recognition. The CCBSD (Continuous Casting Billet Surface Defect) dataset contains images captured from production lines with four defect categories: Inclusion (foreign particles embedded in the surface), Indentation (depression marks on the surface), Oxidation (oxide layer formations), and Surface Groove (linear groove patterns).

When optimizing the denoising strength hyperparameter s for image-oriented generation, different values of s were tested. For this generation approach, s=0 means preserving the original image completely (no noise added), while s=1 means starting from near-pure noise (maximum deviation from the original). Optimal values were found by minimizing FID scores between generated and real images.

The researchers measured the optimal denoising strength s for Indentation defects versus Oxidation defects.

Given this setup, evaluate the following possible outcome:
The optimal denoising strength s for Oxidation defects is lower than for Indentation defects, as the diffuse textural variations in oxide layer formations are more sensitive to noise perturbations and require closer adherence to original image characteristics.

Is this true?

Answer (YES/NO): NO